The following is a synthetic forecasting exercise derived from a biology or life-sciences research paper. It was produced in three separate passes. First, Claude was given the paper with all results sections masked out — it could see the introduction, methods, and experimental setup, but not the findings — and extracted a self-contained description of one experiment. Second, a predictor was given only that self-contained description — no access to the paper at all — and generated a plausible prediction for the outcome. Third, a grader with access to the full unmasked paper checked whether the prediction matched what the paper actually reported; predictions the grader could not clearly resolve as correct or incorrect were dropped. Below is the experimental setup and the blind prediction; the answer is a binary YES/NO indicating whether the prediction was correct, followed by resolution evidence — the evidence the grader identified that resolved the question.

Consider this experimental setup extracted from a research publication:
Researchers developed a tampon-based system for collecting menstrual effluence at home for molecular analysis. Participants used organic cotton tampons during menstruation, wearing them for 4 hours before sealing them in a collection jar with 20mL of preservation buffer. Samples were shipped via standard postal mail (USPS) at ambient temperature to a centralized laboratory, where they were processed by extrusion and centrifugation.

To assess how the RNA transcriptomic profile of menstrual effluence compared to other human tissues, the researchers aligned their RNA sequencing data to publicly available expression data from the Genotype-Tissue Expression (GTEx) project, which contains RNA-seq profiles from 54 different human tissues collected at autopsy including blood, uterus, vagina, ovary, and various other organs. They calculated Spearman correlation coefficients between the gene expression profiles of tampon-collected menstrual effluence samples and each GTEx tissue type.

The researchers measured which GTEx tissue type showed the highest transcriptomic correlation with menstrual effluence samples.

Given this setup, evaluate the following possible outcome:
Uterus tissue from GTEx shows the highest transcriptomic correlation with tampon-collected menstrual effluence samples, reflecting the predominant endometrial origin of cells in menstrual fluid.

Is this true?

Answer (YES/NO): NO